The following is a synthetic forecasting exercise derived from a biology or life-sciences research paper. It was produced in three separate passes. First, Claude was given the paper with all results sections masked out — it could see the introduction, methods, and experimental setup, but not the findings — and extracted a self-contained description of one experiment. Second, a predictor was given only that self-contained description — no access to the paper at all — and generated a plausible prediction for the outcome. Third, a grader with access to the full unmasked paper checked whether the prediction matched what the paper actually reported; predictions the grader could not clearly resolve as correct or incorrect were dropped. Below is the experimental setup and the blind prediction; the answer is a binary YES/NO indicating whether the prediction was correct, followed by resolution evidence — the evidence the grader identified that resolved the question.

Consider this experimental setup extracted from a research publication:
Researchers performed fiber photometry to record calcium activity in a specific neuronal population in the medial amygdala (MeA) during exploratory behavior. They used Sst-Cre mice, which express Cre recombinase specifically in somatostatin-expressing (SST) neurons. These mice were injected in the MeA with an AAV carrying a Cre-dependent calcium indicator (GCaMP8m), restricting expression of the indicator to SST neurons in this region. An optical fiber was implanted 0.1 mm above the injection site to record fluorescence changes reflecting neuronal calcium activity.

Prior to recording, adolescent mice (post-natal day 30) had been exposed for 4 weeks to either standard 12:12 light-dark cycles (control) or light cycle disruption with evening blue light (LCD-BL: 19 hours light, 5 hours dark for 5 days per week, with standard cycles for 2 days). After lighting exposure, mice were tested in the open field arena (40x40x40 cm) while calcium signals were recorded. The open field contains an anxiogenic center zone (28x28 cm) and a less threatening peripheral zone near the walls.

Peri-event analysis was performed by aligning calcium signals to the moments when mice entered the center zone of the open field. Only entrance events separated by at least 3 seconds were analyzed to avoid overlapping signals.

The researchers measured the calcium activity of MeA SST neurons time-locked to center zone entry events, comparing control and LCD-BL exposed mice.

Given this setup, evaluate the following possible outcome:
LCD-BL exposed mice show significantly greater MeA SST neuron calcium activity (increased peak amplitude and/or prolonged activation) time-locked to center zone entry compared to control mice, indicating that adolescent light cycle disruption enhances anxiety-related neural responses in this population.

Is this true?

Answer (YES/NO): NO